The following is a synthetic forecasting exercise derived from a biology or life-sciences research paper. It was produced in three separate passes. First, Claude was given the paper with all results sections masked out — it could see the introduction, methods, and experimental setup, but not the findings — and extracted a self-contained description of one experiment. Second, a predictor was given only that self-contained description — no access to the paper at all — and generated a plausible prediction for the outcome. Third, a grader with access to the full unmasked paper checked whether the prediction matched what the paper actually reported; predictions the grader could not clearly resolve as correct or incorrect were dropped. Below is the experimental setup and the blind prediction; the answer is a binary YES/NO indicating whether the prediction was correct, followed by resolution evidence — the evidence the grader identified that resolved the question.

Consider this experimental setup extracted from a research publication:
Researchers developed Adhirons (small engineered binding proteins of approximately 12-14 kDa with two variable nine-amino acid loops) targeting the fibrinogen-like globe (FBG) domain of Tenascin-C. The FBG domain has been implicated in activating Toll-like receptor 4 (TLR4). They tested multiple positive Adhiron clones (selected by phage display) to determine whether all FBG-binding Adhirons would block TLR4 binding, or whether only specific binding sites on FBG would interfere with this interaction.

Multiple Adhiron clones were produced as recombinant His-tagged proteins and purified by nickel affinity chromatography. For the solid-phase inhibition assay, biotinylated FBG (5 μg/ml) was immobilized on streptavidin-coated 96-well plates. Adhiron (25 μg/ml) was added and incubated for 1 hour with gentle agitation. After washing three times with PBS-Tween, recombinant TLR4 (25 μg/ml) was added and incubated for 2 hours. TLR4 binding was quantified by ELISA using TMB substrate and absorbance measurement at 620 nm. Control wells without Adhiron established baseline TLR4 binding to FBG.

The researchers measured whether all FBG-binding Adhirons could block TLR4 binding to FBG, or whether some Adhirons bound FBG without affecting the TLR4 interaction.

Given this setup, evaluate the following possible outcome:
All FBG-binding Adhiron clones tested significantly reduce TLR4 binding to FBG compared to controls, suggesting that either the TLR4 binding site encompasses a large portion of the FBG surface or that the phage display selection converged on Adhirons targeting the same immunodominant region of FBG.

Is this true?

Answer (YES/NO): NO